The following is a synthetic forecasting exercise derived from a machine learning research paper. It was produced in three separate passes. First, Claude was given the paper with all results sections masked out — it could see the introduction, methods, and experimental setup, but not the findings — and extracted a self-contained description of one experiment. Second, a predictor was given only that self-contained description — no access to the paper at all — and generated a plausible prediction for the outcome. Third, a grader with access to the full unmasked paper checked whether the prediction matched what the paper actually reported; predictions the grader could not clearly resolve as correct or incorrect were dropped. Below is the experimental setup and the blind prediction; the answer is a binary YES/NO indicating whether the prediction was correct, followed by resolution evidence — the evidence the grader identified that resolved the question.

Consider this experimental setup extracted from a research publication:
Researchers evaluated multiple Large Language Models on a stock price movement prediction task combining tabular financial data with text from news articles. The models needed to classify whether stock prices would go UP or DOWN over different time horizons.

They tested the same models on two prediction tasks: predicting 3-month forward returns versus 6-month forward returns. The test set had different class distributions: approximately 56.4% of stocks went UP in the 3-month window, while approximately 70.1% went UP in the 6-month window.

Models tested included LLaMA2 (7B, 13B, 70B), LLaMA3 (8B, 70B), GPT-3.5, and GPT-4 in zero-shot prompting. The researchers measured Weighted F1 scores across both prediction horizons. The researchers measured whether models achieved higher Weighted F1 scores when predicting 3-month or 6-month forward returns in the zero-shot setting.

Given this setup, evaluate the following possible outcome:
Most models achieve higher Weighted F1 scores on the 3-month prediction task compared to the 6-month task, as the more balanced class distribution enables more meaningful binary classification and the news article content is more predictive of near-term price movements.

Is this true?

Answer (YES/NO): YES